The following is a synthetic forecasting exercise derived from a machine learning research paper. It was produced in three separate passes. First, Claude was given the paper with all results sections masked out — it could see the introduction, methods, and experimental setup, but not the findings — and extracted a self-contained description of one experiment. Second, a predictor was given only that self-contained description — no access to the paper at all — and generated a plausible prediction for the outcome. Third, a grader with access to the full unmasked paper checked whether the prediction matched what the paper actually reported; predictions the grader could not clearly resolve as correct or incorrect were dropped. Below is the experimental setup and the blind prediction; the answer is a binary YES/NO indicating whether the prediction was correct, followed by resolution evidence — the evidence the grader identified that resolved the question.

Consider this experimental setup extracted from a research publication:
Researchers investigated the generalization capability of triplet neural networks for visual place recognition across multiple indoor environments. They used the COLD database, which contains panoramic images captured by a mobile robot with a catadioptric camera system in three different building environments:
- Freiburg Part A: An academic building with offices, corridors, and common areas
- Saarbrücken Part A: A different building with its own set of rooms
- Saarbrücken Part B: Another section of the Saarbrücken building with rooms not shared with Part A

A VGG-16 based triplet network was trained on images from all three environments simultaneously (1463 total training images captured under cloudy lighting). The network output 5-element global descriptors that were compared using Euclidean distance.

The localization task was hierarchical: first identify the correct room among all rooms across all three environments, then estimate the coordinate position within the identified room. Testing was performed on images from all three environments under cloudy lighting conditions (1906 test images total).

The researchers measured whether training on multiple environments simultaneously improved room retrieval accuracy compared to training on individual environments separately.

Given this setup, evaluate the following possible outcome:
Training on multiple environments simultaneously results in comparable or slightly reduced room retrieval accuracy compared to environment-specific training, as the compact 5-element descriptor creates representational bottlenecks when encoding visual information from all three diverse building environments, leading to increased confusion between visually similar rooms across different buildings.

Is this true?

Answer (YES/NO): YES